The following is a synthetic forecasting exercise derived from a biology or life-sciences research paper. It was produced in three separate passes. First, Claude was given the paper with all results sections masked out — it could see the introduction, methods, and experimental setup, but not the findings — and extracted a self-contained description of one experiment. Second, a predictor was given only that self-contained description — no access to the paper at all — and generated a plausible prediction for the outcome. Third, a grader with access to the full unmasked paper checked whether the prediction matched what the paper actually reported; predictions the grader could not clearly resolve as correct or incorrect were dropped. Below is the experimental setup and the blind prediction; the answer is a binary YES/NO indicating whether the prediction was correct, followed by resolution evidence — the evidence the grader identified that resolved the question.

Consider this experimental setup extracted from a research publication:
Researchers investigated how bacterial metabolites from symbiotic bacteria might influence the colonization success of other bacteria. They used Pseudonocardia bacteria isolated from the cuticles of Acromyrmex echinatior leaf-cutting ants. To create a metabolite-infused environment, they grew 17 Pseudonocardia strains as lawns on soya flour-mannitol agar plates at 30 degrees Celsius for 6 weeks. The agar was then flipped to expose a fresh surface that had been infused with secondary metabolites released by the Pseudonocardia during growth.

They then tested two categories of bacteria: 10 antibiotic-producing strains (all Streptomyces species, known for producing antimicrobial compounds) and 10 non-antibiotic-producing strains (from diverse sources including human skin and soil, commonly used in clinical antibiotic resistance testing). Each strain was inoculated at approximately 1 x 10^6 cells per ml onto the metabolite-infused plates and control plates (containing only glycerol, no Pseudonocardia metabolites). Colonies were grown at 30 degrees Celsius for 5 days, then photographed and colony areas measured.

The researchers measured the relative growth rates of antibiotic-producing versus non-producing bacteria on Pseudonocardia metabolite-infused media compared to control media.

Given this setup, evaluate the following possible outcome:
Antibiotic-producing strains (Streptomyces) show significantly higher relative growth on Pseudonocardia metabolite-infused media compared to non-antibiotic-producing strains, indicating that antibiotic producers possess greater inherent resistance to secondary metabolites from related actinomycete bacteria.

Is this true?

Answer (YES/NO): YES